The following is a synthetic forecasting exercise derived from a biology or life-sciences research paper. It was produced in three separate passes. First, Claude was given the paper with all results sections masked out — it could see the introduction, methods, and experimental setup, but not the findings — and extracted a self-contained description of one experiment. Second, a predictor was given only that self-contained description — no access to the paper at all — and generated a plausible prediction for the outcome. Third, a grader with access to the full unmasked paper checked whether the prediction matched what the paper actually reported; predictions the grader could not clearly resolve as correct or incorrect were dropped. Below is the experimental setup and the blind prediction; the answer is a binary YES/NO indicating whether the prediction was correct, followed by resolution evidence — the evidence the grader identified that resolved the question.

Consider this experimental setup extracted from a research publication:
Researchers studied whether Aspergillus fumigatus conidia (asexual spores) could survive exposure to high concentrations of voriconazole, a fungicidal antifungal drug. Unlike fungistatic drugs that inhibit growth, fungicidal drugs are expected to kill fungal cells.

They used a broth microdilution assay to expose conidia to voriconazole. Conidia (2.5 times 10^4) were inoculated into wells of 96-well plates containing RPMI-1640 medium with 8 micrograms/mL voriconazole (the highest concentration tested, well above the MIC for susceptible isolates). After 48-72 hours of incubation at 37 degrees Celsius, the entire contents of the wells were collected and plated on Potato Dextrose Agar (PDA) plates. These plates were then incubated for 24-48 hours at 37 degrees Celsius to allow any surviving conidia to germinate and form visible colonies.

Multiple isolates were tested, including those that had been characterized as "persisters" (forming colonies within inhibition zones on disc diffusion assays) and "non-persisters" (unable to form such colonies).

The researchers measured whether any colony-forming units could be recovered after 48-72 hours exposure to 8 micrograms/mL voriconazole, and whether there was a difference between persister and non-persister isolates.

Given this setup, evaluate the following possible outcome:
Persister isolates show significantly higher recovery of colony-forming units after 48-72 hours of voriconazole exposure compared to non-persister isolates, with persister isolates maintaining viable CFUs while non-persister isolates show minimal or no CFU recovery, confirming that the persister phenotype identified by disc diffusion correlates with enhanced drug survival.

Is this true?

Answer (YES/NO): YES